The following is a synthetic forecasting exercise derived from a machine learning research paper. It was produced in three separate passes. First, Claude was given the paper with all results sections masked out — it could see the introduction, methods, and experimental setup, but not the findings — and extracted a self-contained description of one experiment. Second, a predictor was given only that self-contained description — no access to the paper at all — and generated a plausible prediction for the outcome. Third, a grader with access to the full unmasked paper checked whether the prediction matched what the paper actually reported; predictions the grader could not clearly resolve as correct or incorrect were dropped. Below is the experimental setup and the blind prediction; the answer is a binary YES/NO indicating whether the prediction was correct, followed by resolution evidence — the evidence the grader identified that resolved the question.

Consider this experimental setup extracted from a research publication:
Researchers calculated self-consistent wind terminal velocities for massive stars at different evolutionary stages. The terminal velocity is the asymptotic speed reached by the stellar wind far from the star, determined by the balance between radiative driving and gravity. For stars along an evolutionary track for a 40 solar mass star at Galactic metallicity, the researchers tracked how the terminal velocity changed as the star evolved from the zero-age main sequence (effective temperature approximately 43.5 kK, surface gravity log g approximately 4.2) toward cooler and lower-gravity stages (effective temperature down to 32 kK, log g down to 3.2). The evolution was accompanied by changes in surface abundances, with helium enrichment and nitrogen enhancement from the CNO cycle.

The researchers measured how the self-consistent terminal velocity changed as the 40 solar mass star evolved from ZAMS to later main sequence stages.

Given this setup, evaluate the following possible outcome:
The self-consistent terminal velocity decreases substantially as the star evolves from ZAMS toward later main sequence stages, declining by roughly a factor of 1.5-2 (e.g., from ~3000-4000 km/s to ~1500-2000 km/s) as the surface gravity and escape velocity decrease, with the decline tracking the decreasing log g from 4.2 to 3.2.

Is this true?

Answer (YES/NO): NO